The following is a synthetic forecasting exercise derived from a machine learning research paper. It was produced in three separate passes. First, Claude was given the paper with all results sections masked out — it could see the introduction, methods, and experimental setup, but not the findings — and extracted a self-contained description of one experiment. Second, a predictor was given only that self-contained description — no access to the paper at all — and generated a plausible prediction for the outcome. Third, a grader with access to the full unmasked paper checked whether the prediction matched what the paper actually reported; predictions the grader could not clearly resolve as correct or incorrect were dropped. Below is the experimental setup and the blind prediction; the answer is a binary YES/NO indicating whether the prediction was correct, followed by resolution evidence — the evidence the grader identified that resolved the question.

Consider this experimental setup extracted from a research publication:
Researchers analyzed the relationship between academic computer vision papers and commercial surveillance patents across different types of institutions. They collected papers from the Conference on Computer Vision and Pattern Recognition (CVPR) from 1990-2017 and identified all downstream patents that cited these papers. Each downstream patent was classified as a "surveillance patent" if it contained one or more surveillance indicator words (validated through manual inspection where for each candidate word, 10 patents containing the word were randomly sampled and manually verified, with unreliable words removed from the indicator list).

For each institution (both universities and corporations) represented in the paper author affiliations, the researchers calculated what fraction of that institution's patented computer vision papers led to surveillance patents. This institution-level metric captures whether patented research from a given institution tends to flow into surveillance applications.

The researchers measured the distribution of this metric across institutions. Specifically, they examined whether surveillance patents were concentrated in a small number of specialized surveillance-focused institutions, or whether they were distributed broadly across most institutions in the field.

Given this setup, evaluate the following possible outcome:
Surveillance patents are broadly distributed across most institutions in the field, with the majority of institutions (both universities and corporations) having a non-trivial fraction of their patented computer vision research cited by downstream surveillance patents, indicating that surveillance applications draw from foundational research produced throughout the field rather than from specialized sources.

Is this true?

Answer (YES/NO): YES